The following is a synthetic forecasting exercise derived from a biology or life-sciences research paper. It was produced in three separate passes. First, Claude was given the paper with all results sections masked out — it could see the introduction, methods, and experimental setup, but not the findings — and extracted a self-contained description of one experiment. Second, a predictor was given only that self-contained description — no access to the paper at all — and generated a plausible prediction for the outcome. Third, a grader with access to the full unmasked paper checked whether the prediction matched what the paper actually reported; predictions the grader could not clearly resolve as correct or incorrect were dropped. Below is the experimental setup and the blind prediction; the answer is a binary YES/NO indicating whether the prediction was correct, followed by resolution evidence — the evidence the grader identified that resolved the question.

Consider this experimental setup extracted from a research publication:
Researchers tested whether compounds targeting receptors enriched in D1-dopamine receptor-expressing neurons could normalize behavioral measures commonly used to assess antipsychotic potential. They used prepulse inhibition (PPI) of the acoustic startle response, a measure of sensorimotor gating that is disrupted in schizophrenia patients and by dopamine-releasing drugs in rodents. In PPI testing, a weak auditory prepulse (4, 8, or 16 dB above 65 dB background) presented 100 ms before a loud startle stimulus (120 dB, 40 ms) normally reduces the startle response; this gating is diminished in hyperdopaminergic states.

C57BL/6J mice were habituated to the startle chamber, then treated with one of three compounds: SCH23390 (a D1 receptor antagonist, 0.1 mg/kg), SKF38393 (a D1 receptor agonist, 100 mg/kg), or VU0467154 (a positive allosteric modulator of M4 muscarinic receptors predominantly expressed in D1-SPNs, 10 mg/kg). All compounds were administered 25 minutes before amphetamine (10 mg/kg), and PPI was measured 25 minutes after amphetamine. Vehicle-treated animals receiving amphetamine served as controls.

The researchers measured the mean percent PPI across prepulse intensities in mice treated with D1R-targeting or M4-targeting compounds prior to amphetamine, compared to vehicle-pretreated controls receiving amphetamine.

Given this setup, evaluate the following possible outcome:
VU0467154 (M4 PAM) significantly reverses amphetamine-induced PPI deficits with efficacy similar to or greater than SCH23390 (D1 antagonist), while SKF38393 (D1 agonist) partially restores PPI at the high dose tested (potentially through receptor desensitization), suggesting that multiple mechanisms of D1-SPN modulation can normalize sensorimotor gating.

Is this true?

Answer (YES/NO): NO